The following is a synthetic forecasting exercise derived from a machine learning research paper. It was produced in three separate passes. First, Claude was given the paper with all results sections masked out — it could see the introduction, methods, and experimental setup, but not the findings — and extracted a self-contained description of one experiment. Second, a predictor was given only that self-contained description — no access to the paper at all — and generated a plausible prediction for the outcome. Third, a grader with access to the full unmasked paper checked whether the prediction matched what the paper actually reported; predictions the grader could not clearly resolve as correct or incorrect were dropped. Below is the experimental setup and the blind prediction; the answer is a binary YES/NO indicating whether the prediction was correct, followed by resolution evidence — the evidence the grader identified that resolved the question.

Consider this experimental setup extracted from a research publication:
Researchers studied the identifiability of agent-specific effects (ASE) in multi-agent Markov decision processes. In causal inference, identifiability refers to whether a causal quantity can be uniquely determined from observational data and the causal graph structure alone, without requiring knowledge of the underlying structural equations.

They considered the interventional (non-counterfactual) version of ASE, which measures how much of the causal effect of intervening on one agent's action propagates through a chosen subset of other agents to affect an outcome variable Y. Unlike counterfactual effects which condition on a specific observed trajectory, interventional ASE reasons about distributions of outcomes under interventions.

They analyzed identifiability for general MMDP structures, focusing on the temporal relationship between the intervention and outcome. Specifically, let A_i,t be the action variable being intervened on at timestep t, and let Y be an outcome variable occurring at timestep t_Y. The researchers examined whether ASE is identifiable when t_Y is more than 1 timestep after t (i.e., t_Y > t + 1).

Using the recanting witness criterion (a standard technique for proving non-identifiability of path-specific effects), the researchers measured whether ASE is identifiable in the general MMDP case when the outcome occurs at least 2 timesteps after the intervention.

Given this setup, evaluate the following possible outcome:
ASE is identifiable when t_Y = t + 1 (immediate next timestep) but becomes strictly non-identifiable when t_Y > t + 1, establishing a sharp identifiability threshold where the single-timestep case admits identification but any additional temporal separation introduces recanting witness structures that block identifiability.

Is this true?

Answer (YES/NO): NO